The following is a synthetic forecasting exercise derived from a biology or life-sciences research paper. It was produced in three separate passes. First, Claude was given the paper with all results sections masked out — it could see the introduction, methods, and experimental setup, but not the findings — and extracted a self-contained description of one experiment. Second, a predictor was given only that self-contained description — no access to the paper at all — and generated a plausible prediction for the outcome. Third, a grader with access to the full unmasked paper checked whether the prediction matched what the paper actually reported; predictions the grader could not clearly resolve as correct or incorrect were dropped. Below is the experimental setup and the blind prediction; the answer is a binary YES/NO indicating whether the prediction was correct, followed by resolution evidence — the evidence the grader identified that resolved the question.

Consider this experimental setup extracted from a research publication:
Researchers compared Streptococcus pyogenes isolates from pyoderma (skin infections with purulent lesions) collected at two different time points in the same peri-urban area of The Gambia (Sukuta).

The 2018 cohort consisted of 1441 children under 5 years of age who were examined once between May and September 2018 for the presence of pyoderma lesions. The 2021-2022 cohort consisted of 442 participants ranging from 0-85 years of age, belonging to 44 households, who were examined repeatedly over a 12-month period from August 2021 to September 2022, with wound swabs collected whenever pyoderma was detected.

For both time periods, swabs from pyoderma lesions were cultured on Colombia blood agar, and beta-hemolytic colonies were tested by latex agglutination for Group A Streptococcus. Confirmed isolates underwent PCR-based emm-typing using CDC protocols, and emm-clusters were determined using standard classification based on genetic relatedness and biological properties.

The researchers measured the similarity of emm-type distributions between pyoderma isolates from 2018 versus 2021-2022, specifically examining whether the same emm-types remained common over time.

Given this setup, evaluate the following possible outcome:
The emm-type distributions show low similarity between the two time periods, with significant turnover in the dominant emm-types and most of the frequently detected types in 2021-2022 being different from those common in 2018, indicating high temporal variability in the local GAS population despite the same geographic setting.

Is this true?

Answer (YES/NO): NO